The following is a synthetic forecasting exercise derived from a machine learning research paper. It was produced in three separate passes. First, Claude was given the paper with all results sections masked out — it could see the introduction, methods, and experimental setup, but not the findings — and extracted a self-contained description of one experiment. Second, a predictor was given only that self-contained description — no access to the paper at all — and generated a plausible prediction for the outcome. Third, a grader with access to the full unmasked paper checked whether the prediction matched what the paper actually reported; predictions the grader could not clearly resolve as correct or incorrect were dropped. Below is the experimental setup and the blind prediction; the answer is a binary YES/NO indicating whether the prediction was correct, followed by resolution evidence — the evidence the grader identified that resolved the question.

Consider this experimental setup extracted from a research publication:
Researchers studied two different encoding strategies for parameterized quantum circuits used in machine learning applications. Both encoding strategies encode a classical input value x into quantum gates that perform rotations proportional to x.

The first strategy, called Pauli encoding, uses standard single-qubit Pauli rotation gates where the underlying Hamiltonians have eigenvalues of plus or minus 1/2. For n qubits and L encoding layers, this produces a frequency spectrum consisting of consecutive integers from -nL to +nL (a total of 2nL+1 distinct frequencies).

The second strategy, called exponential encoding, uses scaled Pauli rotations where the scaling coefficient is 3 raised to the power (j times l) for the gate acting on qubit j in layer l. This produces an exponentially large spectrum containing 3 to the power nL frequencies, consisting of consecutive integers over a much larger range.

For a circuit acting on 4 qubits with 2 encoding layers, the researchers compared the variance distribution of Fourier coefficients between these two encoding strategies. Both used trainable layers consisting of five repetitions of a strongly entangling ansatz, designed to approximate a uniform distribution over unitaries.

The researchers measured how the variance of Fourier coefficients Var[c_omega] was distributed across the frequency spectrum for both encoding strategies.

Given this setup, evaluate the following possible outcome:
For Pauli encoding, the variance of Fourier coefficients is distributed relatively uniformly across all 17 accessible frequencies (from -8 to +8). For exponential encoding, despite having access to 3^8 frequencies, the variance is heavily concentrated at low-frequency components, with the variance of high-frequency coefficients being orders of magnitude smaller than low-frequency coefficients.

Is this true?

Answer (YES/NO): NO